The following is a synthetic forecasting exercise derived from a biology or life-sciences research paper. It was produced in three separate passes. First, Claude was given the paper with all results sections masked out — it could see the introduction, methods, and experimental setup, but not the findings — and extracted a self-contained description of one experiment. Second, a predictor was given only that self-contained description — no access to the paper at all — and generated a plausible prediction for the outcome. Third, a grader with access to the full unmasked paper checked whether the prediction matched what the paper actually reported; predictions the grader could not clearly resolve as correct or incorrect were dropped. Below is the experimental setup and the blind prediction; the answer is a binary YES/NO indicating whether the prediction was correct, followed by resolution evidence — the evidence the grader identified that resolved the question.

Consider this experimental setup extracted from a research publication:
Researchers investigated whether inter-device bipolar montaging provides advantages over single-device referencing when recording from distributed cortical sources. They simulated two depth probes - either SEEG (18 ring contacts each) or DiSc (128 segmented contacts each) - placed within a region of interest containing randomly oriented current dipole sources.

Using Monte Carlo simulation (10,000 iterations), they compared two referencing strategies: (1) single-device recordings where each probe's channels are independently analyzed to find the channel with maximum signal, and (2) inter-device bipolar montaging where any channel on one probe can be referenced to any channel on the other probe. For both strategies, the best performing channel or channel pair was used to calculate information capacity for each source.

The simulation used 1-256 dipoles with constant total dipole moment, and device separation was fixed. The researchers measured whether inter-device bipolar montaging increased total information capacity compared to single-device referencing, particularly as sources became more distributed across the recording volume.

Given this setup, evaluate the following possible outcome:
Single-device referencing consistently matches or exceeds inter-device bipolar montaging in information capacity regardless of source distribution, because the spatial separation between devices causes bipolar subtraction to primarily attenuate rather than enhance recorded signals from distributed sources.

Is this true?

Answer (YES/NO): NO